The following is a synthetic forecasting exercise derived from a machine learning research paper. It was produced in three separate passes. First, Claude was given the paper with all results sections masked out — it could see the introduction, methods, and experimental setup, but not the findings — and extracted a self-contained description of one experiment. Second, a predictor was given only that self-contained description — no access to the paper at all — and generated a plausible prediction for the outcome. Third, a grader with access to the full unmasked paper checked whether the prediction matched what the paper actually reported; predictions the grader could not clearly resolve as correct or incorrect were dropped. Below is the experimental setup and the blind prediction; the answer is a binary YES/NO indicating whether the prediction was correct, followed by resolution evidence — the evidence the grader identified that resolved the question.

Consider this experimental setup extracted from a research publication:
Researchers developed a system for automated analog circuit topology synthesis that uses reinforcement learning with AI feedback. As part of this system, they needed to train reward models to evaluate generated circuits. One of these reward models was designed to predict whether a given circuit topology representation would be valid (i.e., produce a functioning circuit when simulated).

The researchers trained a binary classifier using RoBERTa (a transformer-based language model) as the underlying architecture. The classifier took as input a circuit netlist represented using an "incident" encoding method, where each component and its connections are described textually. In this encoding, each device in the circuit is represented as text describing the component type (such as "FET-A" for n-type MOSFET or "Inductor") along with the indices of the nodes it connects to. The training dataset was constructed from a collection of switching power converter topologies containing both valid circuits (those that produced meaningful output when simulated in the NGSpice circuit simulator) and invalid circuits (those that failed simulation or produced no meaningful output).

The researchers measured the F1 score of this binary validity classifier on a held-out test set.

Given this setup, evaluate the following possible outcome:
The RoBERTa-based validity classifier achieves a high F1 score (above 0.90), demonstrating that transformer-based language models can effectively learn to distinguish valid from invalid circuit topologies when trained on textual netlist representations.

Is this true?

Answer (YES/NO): YES